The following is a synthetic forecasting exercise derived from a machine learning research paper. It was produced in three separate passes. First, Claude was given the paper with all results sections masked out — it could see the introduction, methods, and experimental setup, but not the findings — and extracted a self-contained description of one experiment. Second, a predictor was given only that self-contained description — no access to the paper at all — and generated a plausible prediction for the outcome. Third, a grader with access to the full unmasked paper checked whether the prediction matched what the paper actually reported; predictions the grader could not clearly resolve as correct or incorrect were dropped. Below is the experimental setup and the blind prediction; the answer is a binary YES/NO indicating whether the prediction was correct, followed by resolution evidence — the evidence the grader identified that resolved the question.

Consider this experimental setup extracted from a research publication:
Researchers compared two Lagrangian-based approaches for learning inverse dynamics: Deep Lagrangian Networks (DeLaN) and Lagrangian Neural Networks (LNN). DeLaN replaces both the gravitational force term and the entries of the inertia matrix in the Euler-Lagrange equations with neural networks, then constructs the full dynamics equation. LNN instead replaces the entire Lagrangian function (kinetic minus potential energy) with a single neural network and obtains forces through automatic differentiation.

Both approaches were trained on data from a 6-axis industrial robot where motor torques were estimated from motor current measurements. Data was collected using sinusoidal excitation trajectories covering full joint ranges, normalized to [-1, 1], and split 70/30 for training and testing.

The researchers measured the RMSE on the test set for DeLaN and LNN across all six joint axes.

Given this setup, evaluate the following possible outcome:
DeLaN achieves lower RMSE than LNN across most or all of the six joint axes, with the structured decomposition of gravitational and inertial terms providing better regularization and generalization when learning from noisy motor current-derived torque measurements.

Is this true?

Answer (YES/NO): NO